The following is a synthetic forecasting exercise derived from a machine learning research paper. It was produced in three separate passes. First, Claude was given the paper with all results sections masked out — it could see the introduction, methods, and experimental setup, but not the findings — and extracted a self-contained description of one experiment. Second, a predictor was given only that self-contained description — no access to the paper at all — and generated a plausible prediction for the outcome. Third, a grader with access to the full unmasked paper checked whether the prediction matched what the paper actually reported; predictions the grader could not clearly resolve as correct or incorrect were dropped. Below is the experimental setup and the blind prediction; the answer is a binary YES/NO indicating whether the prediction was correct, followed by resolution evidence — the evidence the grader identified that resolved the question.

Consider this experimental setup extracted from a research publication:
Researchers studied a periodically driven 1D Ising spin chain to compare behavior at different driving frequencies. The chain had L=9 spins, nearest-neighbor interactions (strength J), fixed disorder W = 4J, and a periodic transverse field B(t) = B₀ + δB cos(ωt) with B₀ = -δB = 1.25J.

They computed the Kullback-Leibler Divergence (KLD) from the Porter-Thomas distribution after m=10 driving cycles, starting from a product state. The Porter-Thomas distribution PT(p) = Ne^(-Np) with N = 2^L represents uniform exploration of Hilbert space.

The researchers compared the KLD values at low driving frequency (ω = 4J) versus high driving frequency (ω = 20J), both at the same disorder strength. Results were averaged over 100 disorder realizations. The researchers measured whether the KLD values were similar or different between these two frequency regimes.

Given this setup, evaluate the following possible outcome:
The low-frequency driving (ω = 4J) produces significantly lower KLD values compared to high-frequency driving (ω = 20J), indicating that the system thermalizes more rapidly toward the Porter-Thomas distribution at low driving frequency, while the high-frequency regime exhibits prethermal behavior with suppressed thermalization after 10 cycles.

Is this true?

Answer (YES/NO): YES